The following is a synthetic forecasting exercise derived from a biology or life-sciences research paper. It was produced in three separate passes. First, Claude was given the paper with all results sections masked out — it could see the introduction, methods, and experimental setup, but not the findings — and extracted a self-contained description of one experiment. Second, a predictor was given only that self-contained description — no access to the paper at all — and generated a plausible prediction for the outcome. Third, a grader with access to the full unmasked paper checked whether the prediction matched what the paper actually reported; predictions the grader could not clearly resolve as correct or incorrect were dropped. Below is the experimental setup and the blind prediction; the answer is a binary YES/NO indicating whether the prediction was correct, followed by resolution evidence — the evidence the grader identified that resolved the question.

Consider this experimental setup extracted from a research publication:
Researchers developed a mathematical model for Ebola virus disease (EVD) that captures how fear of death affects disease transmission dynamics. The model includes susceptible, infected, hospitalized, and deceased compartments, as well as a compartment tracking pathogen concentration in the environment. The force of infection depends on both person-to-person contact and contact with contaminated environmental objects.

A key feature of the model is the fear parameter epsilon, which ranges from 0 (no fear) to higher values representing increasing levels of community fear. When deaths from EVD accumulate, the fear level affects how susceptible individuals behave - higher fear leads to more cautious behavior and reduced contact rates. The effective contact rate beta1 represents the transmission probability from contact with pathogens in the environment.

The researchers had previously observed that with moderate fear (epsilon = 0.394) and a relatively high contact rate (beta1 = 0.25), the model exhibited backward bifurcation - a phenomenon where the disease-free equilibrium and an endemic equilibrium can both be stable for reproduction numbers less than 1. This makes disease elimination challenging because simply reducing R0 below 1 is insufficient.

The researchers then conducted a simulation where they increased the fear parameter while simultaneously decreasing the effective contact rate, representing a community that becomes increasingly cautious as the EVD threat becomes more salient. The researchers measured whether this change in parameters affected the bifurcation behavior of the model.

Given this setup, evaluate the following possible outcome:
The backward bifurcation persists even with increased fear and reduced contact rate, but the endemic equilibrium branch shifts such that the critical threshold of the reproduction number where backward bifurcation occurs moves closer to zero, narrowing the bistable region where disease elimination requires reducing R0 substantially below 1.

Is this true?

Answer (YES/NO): NO